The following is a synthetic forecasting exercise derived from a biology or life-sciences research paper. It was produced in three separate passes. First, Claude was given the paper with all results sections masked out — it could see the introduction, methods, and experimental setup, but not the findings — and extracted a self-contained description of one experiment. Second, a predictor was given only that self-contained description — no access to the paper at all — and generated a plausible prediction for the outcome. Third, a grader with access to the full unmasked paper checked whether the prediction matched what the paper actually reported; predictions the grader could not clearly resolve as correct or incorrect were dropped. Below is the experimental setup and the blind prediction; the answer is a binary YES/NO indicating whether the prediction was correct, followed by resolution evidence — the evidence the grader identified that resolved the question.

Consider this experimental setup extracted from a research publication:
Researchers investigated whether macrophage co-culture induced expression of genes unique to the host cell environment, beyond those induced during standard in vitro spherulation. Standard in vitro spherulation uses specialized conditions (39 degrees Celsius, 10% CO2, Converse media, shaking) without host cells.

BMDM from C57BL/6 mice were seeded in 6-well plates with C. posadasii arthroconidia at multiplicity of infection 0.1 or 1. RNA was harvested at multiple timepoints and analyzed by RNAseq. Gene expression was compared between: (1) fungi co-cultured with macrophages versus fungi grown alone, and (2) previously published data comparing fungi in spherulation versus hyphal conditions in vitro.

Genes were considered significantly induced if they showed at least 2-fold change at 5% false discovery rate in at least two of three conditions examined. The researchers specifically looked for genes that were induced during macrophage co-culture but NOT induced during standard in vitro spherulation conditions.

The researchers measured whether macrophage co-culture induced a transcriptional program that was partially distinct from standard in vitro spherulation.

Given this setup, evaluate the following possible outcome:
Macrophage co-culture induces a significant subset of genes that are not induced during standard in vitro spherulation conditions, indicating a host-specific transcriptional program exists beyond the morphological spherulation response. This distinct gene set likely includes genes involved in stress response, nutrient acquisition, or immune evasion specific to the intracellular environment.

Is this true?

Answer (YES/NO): YES